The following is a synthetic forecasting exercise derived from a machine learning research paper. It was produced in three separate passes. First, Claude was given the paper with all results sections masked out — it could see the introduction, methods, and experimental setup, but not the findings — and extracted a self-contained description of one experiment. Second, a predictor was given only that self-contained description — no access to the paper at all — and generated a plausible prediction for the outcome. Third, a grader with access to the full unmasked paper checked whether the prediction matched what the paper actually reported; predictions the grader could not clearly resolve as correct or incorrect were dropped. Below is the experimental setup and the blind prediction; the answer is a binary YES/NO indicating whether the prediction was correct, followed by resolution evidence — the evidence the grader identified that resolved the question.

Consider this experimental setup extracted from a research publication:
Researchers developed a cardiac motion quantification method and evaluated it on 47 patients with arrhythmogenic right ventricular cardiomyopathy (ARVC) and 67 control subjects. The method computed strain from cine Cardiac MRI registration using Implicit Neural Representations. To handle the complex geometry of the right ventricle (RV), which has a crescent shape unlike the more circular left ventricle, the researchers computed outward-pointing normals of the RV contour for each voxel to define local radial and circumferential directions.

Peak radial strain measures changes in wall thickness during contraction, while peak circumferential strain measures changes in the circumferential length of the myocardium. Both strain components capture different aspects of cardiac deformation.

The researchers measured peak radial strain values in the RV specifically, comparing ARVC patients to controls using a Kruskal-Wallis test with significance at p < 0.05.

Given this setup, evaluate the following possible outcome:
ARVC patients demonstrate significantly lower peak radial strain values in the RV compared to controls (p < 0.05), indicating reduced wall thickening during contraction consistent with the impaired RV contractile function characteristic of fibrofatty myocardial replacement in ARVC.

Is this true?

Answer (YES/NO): YES